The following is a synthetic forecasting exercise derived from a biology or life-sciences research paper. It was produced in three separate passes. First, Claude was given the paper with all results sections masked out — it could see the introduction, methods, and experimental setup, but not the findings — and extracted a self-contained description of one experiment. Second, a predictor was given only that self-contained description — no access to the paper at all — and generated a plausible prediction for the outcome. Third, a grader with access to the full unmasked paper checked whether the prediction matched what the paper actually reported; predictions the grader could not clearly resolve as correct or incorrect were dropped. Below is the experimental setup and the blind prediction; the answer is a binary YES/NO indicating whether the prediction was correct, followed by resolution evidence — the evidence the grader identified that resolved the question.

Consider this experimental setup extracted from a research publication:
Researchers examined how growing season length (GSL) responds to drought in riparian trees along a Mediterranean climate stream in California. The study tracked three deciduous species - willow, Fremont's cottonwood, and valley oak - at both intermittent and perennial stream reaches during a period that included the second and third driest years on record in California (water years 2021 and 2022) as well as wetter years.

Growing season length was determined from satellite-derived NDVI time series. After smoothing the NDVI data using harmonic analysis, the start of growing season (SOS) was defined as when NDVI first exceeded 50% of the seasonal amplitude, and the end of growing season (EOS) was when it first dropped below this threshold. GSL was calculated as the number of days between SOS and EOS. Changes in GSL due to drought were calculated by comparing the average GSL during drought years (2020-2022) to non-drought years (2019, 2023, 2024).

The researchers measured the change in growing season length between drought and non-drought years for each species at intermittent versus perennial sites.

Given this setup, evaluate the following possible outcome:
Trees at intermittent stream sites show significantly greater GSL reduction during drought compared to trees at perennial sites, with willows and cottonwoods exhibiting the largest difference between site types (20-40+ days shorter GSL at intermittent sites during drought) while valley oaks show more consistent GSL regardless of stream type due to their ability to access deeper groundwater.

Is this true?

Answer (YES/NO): NO